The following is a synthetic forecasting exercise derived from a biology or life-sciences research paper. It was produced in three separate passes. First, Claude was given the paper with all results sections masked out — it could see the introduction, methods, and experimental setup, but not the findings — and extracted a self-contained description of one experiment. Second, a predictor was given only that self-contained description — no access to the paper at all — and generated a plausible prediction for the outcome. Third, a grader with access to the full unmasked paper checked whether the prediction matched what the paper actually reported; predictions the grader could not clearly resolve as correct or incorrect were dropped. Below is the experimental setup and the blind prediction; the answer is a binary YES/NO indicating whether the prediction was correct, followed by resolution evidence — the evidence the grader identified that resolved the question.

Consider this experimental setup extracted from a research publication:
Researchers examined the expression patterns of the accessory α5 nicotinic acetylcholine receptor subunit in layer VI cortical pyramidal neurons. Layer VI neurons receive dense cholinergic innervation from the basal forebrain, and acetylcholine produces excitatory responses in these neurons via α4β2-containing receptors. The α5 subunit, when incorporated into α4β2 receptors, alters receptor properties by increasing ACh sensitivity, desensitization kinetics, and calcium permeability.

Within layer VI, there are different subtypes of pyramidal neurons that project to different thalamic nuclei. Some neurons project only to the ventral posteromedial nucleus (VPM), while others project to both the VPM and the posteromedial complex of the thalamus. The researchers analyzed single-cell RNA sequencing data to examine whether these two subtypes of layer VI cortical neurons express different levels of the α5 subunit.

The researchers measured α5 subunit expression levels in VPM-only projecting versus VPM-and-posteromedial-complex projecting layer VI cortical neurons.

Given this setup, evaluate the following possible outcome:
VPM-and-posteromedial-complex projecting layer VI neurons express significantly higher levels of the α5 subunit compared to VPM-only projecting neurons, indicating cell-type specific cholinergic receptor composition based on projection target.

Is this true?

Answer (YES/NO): YES